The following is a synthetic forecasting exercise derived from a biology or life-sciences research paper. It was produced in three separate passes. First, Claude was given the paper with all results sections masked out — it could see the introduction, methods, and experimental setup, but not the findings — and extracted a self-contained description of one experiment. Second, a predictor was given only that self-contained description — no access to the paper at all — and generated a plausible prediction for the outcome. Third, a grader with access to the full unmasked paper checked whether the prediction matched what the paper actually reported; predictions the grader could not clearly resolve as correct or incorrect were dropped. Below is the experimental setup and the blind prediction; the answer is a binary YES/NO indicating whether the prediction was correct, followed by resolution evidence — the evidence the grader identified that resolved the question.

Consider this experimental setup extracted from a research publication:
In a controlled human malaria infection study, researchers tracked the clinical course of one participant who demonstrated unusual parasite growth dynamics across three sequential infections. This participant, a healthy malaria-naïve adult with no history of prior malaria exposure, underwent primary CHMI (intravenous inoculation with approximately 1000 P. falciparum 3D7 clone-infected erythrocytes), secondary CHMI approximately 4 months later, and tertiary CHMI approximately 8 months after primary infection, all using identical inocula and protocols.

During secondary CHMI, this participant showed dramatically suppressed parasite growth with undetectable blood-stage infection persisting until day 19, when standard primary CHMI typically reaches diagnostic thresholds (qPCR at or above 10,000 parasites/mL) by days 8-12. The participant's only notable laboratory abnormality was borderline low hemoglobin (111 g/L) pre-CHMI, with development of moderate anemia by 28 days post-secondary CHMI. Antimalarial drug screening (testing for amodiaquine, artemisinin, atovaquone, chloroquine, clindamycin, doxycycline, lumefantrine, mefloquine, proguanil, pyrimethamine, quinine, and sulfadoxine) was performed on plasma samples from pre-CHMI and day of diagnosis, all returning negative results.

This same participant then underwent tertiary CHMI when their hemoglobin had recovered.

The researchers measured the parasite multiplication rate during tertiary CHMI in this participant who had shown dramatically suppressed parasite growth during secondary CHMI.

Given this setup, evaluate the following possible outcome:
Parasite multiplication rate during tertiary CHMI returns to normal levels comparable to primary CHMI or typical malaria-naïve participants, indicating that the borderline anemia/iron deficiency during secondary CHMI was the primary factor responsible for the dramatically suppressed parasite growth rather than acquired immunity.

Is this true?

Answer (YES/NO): NO